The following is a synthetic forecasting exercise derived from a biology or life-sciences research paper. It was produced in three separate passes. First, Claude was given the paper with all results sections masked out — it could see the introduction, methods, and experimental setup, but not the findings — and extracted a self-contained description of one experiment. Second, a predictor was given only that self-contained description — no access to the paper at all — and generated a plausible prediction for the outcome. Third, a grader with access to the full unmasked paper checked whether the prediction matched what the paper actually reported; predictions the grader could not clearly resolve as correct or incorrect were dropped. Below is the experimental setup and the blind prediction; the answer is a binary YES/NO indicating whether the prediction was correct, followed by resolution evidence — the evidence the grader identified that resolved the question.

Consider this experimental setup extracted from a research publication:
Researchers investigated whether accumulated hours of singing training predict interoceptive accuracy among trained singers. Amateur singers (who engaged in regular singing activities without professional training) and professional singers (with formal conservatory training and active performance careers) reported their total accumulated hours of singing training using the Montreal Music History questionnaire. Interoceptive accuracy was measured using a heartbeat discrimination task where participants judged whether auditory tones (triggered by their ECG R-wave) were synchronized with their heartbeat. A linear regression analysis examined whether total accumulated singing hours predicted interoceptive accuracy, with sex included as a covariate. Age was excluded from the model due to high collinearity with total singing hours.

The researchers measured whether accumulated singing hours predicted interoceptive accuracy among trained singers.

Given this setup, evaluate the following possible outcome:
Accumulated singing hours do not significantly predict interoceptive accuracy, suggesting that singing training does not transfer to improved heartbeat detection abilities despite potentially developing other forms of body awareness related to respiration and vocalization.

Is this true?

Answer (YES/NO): NO